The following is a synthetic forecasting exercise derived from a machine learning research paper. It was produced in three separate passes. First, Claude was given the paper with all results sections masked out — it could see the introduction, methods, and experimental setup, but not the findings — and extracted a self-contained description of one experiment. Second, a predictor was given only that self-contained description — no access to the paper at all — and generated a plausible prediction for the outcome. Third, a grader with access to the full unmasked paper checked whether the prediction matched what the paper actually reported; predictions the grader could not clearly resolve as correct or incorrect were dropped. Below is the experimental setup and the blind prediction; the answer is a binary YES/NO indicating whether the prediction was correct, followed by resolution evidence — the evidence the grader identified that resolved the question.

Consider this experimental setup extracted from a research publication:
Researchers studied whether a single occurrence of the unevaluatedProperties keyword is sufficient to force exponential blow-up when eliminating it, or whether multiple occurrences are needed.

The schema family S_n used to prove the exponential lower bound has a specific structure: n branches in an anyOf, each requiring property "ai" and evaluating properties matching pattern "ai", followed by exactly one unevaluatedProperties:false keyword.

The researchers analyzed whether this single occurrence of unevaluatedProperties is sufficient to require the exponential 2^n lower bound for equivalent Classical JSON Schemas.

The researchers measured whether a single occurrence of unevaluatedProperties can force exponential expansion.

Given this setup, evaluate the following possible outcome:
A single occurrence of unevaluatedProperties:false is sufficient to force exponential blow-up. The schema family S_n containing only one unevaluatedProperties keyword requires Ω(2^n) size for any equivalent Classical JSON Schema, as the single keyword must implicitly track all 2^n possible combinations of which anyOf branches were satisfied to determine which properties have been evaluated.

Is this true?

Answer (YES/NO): YES